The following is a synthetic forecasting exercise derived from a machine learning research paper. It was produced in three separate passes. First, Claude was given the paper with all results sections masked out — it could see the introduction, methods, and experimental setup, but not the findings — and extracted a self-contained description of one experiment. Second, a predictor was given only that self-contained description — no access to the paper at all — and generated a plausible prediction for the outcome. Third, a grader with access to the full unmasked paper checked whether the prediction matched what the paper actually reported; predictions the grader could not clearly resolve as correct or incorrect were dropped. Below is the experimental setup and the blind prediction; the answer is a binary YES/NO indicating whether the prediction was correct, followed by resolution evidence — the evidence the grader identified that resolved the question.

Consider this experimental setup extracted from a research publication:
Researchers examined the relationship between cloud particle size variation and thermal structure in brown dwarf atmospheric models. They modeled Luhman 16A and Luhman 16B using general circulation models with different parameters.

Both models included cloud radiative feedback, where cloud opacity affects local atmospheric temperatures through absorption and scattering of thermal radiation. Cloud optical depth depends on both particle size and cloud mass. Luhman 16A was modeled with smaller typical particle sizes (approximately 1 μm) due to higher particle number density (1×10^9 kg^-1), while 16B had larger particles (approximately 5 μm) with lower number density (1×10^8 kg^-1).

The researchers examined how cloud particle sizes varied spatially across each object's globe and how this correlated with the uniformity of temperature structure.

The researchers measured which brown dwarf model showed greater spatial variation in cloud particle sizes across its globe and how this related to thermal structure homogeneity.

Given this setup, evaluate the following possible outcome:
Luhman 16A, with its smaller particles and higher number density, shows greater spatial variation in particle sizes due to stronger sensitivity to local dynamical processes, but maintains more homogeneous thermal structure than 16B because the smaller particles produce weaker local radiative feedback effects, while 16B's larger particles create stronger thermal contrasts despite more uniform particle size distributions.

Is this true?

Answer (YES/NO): NO